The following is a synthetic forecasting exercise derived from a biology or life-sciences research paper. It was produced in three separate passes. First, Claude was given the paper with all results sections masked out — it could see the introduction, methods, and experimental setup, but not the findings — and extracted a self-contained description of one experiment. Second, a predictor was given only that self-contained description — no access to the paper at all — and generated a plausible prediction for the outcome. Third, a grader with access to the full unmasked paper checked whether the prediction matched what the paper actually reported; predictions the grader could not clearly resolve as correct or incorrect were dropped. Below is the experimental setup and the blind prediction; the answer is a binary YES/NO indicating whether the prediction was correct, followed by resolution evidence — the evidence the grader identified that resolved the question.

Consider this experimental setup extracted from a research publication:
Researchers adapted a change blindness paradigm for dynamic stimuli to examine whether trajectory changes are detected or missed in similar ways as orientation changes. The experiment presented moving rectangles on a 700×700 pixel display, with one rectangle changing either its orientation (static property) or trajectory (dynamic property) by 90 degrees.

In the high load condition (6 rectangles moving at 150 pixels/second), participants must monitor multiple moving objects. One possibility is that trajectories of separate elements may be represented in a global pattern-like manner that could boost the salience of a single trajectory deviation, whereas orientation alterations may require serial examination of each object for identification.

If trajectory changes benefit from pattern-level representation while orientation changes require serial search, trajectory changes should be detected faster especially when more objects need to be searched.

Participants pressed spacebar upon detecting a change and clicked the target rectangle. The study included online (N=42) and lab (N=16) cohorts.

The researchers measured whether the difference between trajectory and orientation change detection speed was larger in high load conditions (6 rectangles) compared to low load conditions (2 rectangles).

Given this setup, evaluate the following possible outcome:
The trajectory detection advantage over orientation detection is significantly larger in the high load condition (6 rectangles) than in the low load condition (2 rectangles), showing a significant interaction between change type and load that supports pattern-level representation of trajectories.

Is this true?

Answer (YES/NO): NO